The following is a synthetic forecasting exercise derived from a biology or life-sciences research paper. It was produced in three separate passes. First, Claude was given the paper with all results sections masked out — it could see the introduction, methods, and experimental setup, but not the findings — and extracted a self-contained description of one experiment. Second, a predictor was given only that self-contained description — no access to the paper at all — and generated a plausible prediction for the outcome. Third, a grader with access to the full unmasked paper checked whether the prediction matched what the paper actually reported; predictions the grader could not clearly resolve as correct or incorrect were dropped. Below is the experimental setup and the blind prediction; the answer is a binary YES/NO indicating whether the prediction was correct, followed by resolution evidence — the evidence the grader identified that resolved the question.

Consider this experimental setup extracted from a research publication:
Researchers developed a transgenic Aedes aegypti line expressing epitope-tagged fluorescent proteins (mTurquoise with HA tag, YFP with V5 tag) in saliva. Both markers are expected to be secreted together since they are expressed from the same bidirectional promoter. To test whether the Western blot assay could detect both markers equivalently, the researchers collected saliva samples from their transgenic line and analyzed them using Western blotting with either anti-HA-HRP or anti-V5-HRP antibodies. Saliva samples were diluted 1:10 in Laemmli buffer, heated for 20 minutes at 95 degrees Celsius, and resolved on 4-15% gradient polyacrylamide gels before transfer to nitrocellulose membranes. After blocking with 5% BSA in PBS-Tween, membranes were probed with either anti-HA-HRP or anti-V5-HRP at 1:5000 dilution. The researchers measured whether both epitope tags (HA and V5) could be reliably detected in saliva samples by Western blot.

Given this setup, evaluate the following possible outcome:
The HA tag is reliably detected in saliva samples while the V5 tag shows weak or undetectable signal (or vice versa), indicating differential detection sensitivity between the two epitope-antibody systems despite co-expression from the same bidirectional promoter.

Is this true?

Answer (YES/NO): YES